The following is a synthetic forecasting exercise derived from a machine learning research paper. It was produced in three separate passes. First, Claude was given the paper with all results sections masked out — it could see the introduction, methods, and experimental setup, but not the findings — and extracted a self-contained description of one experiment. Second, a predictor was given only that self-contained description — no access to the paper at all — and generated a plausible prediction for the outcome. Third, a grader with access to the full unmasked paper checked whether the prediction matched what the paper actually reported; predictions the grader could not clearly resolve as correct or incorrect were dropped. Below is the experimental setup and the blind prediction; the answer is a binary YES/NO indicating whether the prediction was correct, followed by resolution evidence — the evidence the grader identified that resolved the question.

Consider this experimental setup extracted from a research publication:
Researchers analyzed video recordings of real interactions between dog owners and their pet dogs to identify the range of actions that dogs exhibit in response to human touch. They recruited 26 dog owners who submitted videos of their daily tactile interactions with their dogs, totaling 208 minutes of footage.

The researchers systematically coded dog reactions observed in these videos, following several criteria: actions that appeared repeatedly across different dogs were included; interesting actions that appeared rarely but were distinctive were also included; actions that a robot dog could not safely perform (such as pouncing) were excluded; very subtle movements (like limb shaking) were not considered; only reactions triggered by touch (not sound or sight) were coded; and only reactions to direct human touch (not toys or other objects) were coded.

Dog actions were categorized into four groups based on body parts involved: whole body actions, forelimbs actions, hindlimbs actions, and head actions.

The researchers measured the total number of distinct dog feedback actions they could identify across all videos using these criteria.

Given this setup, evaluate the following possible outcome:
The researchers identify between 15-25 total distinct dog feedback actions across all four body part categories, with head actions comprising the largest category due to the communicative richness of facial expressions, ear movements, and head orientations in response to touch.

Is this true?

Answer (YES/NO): NO